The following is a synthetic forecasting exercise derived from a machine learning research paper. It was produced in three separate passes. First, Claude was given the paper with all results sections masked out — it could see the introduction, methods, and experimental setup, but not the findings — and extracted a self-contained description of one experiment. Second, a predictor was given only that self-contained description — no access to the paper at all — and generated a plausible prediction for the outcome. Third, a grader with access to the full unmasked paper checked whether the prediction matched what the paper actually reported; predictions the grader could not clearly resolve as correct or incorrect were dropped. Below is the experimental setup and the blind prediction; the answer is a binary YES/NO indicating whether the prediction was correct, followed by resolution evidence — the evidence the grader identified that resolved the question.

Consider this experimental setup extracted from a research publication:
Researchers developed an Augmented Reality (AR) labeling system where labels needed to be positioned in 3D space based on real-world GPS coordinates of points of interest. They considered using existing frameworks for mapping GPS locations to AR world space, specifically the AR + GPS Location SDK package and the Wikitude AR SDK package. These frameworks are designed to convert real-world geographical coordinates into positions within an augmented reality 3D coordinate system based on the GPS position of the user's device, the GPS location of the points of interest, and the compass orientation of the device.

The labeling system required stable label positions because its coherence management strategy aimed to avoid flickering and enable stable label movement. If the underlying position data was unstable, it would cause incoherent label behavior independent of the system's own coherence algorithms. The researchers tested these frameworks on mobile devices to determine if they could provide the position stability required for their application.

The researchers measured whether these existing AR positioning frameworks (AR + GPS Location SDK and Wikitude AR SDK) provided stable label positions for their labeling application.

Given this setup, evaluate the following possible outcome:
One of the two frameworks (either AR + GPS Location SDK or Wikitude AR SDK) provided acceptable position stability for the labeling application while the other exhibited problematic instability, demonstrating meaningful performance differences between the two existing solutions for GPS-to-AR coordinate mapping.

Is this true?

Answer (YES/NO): NO